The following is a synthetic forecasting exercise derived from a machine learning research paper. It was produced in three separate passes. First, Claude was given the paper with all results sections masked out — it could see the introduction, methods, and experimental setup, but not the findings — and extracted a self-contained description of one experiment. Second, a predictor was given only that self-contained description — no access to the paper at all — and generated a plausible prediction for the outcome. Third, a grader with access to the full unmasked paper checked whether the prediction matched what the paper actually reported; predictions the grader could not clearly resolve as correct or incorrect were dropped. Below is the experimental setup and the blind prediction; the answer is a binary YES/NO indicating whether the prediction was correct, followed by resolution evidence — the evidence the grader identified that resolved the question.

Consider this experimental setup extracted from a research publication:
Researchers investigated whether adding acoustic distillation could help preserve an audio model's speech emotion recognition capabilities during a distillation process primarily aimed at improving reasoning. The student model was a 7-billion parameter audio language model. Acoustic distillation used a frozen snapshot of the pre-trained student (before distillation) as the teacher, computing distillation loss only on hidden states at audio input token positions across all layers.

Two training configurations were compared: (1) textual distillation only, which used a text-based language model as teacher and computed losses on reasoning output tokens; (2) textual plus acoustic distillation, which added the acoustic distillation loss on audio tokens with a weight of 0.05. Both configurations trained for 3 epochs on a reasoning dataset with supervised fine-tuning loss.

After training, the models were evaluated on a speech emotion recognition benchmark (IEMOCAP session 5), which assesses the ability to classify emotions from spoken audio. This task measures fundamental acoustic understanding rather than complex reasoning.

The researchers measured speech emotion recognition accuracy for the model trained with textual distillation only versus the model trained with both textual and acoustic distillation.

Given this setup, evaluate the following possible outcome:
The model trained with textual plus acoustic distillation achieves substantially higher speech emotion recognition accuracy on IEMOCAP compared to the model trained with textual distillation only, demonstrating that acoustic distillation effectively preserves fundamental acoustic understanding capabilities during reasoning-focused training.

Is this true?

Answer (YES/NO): YES